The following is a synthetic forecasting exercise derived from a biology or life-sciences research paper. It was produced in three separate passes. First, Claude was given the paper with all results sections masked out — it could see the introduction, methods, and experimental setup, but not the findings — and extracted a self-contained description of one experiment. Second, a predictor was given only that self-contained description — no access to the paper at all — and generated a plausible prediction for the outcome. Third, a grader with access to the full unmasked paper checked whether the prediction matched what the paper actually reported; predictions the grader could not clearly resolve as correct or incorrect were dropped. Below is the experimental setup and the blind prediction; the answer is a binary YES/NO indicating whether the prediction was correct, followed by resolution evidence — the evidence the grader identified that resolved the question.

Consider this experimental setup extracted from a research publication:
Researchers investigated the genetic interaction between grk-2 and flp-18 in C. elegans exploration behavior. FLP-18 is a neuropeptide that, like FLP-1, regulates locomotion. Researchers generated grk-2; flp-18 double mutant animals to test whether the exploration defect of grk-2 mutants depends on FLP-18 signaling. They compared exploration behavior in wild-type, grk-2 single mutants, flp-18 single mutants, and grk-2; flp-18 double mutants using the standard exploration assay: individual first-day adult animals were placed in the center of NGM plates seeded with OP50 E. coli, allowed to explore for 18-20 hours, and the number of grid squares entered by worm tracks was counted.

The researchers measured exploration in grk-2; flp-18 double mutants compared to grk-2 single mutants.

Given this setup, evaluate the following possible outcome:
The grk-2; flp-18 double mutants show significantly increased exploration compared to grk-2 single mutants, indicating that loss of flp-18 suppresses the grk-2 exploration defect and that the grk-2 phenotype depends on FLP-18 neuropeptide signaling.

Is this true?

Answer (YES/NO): YES